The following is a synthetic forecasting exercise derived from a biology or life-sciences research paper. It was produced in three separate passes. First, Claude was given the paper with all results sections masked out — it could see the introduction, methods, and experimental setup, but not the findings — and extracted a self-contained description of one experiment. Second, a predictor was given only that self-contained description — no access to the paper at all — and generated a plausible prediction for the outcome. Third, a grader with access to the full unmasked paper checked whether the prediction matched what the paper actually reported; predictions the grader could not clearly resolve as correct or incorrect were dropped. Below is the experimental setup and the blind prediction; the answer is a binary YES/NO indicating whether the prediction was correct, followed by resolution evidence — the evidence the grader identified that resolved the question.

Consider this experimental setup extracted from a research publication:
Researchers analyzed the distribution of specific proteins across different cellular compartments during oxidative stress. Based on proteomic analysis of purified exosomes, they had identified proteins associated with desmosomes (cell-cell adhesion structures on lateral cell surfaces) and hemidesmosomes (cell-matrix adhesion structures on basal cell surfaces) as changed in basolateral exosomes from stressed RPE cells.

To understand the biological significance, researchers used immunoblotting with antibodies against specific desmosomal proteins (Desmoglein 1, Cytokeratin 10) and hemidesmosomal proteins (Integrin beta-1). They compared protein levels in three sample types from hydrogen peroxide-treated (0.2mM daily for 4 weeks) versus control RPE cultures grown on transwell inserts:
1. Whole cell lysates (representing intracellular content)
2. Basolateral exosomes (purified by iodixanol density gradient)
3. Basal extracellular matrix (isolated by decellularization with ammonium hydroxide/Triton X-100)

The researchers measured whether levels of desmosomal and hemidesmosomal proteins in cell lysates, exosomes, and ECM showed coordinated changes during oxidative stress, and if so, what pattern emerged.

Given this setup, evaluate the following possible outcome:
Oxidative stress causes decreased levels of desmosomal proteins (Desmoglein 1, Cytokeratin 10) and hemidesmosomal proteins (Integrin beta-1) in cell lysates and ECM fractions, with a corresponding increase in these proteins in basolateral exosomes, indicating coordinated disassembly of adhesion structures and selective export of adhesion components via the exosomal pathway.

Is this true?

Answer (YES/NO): NO